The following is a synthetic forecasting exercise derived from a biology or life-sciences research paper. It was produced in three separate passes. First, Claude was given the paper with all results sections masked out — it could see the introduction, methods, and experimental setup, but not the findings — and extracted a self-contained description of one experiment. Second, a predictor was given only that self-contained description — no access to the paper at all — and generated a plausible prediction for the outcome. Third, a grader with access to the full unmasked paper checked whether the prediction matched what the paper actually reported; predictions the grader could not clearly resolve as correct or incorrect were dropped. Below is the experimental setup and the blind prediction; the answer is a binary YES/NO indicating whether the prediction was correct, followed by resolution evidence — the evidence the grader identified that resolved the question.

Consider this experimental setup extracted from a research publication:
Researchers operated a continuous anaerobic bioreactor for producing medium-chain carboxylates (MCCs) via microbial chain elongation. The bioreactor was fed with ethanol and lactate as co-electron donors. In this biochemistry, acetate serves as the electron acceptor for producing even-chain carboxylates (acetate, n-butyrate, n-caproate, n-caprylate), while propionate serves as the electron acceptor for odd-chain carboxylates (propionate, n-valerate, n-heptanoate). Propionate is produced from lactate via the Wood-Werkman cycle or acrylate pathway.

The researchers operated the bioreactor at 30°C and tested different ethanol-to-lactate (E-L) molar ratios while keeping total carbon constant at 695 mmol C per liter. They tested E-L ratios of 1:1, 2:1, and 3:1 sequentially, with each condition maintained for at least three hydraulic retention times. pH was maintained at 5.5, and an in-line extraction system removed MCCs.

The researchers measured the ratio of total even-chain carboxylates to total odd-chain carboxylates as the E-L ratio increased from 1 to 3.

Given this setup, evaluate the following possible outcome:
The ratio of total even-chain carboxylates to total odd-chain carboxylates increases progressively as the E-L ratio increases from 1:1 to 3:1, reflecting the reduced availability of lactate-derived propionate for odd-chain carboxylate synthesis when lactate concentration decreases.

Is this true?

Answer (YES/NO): YES